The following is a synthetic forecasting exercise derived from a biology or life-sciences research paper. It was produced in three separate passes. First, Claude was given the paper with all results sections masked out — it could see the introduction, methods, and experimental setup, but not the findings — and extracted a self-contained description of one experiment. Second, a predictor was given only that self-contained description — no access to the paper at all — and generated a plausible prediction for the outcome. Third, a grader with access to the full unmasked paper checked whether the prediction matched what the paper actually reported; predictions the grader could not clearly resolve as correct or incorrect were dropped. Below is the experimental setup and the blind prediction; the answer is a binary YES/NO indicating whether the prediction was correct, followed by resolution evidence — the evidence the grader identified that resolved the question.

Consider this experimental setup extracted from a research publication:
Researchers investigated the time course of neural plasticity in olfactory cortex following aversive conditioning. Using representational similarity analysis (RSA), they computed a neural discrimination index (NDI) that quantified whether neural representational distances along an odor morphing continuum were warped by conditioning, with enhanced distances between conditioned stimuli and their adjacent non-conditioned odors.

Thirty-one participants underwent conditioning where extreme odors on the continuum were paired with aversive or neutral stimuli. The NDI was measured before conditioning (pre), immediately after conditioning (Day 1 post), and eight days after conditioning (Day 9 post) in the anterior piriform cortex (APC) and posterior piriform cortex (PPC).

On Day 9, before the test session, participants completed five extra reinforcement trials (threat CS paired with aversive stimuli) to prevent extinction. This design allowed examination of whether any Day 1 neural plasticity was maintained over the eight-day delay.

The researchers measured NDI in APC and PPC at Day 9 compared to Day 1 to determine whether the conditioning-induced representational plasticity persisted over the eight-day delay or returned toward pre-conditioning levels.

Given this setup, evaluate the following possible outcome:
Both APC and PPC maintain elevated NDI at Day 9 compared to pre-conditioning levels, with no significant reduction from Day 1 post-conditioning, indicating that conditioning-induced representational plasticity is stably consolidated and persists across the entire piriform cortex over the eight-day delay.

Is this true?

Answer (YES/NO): NO